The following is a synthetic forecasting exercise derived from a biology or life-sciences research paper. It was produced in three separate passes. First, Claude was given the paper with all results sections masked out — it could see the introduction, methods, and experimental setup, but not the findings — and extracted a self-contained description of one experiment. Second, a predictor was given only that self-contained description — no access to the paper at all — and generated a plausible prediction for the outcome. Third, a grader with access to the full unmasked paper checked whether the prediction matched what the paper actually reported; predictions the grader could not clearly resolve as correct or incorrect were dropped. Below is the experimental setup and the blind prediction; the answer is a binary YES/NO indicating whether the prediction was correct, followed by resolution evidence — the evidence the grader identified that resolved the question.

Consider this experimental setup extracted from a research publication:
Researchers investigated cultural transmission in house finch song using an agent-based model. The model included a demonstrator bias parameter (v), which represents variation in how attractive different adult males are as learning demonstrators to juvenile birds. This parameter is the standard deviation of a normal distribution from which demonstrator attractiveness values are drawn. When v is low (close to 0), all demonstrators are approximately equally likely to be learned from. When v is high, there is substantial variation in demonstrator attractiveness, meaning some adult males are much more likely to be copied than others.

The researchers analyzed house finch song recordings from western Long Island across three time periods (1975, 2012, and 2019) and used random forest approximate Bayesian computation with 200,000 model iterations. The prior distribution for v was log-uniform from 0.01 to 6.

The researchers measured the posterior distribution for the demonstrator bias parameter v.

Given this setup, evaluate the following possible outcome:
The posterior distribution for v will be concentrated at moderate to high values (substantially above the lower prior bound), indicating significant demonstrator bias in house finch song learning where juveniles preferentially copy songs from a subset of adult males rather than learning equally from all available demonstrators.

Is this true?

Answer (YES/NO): NO